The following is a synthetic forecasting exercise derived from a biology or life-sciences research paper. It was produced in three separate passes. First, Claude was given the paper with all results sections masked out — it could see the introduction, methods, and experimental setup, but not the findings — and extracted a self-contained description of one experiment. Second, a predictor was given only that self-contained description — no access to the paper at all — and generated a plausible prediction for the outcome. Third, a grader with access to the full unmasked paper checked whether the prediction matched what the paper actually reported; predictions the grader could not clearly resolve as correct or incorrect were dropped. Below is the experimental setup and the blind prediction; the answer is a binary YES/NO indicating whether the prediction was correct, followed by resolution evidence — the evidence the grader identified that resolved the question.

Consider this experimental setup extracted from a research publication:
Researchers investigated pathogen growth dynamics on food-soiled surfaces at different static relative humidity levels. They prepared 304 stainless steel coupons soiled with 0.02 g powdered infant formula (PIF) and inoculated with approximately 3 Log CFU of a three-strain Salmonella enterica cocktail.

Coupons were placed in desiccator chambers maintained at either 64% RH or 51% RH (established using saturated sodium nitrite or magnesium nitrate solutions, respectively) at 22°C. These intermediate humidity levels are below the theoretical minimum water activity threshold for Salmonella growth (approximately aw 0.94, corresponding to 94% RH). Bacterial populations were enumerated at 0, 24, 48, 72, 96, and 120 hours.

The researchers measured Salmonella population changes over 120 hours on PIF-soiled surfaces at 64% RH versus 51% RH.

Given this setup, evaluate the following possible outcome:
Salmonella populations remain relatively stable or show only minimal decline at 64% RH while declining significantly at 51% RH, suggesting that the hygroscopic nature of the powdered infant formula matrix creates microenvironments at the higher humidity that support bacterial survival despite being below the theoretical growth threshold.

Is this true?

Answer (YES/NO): NO